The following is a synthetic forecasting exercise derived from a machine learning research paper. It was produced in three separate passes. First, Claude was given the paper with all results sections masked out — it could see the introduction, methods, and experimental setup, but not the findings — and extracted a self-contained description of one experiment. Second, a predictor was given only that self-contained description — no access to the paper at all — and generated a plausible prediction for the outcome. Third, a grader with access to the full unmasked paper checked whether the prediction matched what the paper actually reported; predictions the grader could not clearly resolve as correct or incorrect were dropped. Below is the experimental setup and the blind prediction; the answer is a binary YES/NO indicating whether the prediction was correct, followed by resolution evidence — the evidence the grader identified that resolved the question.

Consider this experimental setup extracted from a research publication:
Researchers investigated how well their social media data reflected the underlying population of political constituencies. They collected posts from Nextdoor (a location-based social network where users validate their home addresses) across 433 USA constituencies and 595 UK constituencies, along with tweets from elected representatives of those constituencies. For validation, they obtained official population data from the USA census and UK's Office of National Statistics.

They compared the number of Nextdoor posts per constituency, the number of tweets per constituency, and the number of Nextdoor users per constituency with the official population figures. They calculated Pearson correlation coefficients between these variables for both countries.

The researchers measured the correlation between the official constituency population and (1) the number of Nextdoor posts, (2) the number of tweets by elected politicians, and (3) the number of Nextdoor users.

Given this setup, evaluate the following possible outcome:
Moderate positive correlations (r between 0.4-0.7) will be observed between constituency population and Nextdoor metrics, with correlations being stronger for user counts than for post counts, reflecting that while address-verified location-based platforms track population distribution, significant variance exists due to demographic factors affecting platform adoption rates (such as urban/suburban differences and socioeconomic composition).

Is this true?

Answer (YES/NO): NO